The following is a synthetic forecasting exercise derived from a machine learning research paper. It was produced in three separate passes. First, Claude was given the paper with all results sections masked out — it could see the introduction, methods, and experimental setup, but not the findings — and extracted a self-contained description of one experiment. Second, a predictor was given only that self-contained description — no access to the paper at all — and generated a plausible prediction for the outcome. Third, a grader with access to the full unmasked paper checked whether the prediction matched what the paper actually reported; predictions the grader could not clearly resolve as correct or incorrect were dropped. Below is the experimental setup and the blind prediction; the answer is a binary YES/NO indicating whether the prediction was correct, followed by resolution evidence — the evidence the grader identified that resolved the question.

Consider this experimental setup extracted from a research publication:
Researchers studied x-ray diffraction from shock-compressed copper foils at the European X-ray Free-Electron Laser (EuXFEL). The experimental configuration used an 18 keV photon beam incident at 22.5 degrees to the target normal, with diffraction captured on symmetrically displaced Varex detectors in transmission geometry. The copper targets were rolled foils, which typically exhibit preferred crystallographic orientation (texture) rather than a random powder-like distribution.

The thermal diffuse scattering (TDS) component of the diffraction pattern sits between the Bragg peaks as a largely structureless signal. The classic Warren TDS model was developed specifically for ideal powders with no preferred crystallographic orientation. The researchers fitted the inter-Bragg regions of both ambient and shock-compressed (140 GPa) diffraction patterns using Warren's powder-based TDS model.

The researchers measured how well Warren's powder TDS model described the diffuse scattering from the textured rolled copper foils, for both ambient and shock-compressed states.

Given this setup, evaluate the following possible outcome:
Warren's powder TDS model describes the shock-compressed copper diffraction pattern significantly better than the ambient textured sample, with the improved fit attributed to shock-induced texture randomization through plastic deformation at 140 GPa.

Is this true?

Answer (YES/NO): NO